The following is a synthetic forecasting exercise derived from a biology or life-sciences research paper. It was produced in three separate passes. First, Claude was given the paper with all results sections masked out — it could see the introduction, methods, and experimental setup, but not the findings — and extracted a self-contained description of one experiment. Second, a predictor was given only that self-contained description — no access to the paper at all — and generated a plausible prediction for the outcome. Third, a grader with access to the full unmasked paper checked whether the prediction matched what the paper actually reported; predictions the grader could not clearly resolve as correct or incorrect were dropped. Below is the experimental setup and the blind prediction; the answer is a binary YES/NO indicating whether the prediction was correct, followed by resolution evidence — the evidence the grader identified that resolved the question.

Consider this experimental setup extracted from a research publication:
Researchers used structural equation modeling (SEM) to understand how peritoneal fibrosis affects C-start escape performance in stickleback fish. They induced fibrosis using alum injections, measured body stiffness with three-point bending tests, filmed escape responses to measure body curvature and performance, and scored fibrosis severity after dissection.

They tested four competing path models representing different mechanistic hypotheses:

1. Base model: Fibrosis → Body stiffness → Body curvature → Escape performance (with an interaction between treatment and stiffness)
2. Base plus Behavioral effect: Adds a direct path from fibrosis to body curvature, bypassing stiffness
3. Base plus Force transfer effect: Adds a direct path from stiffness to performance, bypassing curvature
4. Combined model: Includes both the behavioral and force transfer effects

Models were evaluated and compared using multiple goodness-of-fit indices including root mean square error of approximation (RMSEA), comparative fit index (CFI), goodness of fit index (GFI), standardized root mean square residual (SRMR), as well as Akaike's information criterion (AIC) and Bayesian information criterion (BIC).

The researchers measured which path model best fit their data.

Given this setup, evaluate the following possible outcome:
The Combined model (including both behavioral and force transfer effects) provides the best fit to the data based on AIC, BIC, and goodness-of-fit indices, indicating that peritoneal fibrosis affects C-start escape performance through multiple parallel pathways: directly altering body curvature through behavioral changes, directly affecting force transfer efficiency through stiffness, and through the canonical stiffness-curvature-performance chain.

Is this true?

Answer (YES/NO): NO